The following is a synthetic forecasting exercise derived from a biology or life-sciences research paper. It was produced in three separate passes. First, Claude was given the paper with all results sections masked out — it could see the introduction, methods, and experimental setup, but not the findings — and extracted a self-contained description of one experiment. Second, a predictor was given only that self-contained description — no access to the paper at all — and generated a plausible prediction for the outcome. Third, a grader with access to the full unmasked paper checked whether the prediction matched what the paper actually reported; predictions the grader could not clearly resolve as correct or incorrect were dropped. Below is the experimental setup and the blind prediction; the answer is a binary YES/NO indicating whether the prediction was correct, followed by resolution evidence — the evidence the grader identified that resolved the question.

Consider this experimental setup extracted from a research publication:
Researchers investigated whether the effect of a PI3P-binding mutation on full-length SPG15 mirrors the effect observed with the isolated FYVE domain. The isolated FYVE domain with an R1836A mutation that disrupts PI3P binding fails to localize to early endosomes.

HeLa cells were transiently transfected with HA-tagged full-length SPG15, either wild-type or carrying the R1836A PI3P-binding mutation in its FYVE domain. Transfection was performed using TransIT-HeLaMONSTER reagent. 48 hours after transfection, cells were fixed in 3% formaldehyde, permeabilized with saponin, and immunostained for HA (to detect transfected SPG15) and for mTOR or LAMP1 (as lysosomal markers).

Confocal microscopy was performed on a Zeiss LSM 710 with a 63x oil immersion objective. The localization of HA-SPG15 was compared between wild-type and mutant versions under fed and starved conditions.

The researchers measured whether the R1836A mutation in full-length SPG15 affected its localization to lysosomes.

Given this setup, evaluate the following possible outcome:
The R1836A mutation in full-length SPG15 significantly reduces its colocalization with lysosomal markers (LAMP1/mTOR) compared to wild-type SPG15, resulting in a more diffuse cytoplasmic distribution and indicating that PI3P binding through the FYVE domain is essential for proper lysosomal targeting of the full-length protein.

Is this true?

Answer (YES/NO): YES